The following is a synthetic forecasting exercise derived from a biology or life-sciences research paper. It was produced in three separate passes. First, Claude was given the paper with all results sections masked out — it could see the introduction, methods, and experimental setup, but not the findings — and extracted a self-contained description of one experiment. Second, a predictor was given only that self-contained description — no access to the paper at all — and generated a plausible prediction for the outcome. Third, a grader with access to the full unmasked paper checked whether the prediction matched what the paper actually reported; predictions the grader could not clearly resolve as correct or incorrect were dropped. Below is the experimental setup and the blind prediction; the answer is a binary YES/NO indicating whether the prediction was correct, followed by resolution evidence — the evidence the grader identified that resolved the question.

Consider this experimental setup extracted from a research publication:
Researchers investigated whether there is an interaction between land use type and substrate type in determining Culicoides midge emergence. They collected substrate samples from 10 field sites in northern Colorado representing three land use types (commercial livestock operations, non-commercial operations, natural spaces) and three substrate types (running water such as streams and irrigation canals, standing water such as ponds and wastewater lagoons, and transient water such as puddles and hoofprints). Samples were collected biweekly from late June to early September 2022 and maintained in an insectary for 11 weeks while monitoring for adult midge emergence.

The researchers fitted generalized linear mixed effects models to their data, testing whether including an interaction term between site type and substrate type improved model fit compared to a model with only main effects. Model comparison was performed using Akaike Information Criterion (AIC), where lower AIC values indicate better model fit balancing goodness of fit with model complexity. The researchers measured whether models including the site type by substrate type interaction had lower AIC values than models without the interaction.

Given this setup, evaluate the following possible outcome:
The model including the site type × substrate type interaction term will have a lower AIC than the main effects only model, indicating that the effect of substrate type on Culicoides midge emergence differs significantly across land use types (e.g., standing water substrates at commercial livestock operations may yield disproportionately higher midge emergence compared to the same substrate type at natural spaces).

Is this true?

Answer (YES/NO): NO